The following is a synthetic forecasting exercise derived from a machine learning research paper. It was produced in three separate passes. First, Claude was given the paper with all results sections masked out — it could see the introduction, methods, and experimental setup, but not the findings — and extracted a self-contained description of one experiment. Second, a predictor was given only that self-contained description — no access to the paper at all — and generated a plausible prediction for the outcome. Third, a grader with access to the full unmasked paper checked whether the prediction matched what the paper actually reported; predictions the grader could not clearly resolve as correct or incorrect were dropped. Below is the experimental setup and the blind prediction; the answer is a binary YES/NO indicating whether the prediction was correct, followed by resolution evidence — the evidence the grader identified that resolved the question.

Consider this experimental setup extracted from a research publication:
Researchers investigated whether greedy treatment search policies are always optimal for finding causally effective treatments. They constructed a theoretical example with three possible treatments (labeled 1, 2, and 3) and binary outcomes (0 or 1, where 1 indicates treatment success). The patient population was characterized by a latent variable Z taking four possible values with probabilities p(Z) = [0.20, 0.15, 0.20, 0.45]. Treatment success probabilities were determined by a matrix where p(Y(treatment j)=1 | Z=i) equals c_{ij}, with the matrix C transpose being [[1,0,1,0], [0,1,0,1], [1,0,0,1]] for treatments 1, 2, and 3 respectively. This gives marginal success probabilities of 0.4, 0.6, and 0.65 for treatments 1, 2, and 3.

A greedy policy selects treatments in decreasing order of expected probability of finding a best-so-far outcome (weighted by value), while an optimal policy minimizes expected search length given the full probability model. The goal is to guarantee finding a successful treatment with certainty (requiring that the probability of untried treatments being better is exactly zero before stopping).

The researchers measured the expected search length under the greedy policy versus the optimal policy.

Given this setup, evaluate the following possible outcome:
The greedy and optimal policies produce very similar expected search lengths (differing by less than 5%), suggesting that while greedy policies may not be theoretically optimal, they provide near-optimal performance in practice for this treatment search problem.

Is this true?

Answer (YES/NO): NO